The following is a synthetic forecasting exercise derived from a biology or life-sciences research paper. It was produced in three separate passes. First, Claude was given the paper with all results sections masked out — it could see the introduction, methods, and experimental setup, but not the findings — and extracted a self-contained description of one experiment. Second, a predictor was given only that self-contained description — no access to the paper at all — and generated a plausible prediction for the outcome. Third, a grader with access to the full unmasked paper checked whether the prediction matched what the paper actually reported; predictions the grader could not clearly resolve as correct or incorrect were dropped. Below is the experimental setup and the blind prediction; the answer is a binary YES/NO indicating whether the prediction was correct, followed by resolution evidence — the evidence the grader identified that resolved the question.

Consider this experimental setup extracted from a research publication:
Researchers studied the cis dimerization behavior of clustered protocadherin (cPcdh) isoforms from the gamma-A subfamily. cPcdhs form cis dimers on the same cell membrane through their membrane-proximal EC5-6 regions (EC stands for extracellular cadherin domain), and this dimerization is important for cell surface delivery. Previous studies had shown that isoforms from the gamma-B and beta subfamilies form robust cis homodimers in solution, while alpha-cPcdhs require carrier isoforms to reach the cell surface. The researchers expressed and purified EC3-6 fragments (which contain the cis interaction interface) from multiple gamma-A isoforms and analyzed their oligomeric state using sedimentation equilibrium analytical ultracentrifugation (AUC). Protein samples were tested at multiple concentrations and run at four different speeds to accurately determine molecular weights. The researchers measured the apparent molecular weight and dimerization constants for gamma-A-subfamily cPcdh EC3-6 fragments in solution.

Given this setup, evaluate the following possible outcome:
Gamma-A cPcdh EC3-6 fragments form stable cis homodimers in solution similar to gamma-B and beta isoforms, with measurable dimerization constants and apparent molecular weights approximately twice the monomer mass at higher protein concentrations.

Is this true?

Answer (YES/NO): NO